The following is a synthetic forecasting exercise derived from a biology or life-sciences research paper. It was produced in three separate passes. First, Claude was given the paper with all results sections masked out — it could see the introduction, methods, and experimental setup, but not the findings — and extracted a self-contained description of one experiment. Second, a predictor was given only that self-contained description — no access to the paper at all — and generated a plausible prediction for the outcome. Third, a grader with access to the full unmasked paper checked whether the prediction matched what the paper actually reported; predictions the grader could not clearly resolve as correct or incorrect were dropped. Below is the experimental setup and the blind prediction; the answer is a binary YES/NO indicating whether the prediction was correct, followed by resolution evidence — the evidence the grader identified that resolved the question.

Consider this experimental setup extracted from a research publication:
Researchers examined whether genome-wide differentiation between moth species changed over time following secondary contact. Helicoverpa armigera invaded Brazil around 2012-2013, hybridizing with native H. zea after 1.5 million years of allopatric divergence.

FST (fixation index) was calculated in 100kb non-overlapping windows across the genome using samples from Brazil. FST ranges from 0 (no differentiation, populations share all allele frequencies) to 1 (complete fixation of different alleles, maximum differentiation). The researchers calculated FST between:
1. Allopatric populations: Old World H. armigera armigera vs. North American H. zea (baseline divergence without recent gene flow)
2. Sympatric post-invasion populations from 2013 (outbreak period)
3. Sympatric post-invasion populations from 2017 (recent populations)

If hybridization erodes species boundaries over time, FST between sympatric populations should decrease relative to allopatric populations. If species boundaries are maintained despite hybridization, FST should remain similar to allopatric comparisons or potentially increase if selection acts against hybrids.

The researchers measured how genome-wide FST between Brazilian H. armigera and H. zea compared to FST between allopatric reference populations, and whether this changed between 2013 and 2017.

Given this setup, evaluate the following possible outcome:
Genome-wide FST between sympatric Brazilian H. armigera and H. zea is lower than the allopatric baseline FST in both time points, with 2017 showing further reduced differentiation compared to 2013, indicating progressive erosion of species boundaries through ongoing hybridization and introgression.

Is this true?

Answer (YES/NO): NO